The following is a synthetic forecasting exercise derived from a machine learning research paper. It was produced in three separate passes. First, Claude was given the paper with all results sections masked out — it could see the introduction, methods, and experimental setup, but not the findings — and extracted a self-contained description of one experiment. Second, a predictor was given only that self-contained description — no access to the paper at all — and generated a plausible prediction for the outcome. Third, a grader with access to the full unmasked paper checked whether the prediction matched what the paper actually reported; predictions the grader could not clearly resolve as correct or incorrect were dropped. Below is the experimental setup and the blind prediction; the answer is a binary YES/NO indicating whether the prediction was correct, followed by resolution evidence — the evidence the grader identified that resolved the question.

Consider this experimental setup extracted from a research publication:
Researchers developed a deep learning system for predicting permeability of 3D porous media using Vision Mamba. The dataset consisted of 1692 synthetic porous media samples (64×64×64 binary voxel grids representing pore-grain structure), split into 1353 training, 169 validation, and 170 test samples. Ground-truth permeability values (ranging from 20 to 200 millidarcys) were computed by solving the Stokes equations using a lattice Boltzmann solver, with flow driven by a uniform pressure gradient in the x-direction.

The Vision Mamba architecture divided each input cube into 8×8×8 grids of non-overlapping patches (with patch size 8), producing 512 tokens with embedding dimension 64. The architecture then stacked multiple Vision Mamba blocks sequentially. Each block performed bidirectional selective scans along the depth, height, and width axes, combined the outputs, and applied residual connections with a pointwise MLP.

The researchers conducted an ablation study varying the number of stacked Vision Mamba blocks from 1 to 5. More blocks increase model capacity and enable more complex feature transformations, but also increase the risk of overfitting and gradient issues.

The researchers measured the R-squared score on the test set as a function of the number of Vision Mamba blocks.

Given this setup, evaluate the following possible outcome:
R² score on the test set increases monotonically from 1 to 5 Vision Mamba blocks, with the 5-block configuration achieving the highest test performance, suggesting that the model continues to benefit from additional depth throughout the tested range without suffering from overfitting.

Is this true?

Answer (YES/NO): NO